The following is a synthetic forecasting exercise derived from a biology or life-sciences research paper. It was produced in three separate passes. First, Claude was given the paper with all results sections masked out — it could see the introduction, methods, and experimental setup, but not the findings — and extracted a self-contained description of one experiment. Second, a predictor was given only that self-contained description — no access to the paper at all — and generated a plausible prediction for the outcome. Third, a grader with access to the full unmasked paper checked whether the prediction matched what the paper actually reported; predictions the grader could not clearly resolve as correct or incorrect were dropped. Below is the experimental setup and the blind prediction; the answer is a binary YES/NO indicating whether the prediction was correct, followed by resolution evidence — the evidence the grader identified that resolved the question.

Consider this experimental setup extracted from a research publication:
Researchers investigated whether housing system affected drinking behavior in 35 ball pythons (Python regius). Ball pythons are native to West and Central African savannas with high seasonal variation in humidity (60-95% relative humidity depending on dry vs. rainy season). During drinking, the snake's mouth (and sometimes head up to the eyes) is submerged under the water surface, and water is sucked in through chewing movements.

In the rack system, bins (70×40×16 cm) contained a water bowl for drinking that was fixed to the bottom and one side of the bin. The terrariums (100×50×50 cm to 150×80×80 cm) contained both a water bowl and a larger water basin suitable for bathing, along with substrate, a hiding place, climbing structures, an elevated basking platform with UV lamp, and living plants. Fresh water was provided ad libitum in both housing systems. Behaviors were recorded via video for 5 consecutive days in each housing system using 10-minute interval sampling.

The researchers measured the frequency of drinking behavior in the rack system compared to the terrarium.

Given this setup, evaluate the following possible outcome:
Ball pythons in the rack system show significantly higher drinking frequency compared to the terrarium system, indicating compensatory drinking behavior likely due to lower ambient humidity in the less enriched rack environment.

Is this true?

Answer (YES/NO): NO